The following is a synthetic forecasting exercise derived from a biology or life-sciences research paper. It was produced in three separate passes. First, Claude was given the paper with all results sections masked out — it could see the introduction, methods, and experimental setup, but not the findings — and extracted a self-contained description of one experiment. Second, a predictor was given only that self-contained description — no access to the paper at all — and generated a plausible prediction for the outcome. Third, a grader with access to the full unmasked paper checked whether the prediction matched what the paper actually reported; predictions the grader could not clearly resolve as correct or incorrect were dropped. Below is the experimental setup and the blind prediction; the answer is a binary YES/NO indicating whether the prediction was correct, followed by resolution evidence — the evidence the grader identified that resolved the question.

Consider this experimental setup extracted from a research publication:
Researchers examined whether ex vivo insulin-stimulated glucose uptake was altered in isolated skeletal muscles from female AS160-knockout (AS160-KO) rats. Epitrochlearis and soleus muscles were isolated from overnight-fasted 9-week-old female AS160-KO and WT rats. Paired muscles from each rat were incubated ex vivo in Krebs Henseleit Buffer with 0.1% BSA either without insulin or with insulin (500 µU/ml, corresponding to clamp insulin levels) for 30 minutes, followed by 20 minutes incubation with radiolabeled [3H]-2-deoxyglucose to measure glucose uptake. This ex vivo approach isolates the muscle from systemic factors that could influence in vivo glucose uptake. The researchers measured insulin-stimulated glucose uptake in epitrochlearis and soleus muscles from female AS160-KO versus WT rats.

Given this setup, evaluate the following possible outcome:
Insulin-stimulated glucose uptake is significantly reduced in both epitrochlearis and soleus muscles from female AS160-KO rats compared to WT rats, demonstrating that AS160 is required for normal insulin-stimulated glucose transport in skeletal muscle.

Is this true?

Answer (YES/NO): YES